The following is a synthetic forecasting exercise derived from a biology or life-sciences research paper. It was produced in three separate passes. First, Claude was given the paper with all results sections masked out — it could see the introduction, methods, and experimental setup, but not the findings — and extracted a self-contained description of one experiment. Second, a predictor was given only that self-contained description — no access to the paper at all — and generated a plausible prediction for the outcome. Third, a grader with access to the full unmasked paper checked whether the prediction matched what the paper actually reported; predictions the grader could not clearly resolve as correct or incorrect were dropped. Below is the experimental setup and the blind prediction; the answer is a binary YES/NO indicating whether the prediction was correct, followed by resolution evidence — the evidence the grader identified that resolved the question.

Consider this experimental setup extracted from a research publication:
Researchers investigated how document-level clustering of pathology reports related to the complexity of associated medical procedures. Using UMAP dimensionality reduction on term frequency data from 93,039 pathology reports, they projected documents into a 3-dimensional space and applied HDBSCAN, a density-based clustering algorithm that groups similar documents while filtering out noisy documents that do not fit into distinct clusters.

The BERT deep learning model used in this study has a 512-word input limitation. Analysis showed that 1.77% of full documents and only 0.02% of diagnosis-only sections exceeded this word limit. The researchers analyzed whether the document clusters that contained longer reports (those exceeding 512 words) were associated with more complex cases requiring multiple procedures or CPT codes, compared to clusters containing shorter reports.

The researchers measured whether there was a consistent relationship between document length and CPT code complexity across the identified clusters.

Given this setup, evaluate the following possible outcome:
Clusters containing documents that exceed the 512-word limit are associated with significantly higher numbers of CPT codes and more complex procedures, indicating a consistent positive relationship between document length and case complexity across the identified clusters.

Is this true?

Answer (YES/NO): NO